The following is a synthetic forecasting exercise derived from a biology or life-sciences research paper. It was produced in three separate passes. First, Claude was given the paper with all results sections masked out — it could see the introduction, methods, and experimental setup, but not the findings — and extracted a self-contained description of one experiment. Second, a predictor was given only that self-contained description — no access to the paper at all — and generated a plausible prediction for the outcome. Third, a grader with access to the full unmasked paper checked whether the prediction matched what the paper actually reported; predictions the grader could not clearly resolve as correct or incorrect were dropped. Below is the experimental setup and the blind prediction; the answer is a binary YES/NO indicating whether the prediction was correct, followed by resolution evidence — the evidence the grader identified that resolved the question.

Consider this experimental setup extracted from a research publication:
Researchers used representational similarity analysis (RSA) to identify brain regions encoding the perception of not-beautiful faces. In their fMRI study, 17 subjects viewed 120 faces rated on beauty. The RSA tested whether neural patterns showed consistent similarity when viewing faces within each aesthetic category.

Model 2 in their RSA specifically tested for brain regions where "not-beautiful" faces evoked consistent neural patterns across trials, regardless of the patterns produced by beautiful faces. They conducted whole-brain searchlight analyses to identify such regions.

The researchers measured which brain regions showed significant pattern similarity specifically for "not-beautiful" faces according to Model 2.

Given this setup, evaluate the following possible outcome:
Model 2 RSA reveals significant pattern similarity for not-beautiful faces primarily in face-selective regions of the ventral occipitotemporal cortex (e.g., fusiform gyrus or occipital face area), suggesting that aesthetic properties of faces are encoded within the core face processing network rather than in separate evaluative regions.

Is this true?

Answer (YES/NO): NO